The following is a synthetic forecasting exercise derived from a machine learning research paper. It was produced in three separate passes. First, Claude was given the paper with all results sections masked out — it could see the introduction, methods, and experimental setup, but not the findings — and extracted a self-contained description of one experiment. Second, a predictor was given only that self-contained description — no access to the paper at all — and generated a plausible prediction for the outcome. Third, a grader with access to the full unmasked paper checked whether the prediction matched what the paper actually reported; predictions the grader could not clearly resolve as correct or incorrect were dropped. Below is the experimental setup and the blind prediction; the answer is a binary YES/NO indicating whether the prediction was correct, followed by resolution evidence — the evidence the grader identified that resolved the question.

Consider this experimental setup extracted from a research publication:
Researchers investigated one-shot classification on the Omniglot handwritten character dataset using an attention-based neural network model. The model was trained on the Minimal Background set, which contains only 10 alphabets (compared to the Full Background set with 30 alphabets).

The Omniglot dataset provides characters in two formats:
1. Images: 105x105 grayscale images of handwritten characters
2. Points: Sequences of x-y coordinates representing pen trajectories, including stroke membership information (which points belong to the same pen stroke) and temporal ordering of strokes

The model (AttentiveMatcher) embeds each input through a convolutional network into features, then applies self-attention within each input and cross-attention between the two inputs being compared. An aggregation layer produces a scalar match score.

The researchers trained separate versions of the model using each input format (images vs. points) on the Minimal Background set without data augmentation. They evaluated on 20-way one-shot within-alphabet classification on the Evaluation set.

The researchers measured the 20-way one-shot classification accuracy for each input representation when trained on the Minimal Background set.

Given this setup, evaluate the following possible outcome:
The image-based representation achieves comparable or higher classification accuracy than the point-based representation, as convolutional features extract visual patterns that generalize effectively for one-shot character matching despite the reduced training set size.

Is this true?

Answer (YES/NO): YES